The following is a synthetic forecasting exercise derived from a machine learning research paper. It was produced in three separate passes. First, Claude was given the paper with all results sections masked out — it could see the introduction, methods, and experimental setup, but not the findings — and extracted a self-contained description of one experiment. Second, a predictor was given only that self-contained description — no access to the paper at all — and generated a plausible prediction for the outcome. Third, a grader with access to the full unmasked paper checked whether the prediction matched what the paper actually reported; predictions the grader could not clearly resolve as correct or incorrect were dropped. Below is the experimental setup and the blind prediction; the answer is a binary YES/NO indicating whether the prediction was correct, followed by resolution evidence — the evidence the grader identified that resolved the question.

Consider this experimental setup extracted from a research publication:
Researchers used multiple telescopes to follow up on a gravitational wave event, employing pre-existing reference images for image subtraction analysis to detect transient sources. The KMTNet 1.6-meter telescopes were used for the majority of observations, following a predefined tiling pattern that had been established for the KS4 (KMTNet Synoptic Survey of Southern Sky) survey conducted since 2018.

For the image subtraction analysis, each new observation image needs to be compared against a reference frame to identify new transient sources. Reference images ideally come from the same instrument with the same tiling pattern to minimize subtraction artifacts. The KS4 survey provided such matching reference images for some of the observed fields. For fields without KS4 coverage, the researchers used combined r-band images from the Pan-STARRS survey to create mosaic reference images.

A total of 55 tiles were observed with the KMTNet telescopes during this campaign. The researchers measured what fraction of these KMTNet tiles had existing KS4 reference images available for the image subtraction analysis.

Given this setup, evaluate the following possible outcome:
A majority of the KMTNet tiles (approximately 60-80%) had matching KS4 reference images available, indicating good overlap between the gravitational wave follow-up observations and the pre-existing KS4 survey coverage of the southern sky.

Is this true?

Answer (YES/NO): NO